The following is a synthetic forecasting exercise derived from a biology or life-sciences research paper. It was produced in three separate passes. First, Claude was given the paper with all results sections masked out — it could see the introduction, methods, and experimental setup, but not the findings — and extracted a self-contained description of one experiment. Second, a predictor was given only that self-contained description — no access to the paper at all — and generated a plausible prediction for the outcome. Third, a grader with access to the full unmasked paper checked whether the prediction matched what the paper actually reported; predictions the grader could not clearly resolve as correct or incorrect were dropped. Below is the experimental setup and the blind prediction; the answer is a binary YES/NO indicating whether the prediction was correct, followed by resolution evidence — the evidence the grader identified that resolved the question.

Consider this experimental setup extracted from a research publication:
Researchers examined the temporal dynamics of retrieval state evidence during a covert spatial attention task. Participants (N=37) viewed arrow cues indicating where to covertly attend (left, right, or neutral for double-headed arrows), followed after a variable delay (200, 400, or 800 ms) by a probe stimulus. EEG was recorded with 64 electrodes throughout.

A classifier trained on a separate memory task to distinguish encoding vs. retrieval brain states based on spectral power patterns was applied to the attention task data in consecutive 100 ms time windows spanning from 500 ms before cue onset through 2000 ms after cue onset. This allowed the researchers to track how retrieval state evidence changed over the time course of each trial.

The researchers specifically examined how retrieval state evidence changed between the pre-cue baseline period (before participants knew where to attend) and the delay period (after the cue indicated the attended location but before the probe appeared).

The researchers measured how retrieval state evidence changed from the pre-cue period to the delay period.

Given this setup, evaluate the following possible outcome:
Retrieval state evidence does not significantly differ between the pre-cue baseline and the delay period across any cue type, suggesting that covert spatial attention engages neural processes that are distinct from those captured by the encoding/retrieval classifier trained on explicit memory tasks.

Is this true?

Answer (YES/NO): NO